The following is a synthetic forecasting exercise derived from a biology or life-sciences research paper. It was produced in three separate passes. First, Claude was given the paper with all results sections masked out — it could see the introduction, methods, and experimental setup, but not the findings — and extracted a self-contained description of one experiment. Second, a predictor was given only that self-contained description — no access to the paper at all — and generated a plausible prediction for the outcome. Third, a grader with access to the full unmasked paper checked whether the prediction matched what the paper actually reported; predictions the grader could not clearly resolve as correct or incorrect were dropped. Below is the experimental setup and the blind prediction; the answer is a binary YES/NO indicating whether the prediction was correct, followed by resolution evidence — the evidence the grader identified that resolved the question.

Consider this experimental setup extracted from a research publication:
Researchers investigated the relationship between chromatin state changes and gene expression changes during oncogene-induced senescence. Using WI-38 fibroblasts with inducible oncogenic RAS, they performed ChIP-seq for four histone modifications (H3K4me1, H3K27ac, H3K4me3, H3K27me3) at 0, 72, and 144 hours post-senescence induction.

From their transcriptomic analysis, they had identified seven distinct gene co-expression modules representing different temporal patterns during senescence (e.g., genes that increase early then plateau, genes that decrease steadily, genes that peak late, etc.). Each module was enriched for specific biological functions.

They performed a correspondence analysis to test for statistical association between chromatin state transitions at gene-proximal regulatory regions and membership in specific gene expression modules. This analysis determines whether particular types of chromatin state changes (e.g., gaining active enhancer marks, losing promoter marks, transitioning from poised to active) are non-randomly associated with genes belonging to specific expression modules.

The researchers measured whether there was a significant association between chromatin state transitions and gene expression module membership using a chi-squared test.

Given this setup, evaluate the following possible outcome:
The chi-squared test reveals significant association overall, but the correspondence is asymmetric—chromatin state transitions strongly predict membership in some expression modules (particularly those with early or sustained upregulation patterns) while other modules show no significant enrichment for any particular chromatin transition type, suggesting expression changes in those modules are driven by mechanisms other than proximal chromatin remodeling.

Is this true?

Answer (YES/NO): NO